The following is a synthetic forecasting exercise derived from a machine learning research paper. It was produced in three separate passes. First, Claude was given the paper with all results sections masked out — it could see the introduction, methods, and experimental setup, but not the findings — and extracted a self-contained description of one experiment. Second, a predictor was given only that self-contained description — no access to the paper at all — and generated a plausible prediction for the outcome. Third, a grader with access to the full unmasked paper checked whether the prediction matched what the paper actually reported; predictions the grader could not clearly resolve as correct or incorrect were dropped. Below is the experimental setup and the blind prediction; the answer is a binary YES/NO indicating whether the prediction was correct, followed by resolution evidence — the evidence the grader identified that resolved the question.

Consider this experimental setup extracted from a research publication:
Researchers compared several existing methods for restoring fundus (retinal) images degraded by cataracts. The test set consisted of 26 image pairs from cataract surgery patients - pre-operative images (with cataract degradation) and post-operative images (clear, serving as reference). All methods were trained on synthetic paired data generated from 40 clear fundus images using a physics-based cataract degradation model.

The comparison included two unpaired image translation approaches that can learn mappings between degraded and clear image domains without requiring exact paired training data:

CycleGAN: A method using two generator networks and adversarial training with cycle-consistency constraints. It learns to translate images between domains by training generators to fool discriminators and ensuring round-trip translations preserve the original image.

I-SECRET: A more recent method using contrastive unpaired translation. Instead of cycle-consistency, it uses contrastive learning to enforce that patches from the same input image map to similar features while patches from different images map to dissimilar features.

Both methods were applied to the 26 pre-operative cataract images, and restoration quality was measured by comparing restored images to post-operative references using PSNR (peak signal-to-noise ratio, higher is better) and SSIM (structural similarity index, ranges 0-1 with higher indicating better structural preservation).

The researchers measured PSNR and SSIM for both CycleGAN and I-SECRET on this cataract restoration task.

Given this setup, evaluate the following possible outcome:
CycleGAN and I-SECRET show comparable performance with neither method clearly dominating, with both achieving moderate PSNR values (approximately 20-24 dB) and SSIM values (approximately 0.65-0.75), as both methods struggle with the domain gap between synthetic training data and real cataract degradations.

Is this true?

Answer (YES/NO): NO